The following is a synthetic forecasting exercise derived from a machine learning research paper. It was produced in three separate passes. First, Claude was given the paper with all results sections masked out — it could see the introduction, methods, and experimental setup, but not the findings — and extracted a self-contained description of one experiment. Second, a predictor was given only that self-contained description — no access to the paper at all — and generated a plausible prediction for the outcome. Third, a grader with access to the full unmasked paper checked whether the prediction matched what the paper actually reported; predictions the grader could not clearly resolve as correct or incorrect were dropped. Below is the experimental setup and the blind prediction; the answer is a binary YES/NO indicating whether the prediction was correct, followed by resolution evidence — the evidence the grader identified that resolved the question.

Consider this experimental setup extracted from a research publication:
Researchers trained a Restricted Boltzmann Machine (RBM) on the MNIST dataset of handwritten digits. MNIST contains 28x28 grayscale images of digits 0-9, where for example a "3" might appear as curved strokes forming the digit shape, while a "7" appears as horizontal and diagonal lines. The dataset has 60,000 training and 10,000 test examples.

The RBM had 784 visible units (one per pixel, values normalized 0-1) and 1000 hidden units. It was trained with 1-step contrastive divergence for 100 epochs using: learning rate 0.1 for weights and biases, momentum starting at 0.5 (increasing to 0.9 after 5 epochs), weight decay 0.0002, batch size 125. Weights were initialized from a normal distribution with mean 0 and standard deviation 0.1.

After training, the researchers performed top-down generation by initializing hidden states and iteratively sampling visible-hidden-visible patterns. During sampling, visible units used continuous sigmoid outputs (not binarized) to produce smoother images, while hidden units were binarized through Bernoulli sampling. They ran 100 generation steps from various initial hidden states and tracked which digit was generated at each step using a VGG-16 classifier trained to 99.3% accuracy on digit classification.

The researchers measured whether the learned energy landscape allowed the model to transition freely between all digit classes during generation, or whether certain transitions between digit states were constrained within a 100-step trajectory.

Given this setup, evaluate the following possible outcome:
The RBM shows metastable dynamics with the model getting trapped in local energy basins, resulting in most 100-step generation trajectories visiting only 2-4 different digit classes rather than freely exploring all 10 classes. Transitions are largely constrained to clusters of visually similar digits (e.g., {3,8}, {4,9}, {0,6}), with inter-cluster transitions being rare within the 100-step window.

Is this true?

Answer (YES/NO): NO